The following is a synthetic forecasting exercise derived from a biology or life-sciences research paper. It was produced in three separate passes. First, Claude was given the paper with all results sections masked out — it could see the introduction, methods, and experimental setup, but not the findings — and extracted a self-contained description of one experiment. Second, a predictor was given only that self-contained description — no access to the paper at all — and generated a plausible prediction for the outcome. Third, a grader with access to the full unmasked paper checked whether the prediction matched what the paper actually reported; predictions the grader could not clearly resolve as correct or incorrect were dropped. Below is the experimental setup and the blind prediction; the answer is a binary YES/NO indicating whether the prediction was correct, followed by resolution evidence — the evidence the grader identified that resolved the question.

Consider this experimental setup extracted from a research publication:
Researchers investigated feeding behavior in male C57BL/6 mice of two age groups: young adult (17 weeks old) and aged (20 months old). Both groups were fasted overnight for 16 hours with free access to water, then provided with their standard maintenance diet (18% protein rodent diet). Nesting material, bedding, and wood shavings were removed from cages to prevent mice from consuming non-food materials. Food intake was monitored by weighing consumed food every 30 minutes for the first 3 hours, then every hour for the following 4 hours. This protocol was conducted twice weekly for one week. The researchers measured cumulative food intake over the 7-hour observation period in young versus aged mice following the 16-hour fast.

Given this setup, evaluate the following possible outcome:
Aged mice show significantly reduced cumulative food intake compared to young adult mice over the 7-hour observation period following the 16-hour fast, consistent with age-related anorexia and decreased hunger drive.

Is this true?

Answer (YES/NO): NO